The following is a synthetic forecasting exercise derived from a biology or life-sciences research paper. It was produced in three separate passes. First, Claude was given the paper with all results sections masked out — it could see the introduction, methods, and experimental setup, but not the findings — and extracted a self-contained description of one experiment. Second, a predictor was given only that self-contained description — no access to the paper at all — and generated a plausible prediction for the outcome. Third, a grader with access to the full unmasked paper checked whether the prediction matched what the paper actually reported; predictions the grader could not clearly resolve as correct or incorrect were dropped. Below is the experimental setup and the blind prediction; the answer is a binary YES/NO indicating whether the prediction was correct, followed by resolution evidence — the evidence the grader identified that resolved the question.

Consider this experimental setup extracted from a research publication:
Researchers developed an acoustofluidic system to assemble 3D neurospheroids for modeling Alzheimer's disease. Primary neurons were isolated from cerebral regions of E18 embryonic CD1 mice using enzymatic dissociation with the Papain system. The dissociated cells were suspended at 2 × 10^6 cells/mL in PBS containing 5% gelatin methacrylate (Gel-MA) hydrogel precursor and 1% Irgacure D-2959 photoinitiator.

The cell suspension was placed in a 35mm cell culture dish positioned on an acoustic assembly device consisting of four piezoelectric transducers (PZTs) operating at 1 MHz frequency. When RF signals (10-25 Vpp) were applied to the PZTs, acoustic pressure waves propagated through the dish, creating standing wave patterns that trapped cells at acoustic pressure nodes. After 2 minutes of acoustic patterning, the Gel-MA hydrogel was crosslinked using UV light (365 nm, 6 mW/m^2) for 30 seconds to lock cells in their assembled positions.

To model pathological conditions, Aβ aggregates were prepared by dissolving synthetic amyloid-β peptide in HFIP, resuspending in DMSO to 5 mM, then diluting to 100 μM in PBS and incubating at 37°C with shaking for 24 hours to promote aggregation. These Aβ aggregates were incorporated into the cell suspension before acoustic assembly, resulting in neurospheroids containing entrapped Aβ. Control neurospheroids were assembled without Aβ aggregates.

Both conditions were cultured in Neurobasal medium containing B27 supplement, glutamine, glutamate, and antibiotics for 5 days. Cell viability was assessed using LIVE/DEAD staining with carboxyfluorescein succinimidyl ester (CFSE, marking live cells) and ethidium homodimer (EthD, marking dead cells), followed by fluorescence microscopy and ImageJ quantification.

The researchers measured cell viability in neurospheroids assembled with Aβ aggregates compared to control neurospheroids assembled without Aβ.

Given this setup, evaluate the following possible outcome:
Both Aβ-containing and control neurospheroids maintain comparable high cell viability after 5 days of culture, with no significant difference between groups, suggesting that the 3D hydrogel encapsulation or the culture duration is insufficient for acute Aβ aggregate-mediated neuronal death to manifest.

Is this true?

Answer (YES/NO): NO